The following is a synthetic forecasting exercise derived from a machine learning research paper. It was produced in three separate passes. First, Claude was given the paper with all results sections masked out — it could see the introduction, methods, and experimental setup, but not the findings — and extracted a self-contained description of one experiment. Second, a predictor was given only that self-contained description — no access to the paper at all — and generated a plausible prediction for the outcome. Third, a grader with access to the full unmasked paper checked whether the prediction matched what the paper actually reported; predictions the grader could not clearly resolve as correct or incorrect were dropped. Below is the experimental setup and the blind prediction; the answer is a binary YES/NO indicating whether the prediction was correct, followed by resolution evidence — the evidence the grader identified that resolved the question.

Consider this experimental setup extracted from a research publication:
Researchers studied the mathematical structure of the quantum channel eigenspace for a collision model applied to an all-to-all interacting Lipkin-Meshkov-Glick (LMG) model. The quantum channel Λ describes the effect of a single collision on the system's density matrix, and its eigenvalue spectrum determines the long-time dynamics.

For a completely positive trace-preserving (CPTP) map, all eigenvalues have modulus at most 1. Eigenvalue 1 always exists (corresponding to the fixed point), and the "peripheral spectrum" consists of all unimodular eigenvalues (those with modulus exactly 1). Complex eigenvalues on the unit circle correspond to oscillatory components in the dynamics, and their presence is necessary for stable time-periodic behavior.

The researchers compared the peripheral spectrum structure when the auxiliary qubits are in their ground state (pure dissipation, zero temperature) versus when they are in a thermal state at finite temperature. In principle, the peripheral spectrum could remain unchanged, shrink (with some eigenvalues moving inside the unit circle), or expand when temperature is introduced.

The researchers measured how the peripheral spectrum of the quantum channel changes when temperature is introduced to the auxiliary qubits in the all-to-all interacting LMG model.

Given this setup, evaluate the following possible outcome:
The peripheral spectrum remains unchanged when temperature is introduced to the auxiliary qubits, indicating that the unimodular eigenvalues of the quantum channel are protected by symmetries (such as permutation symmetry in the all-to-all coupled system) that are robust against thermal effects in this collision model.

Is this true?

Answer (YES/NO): NO